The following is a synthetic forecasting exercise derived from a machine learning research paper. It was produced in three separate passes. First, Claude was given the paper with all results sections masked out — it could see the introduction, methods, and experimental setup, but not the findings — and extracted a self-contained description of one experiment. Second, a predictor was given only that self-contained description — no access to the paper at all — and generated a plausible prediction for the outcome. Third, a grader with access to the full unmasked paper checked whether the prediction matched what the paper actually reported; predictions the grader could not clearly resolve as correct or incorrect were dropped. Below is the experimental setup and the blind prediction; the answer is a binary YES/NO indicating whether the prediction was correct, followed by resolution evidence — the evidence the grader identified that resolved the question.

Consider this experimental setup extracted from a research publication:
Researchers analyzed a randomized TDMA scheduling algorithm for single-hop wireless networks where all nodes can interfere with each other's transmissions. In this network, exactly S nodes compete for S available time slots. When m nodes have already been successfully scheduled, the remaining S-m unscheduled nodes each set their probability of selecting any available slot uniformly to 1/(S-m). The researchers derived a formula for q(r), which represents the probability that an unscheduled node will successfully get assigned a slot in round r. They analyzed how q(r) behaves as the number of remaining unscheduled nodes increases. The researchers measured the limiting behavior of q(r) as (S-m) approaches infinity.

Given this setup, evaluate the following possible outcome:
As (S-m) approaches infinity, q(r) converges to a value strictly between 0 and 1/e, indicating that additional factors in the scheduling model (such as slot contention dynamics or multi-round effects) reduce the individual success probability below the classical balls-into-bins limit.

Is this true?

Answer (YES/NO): NO